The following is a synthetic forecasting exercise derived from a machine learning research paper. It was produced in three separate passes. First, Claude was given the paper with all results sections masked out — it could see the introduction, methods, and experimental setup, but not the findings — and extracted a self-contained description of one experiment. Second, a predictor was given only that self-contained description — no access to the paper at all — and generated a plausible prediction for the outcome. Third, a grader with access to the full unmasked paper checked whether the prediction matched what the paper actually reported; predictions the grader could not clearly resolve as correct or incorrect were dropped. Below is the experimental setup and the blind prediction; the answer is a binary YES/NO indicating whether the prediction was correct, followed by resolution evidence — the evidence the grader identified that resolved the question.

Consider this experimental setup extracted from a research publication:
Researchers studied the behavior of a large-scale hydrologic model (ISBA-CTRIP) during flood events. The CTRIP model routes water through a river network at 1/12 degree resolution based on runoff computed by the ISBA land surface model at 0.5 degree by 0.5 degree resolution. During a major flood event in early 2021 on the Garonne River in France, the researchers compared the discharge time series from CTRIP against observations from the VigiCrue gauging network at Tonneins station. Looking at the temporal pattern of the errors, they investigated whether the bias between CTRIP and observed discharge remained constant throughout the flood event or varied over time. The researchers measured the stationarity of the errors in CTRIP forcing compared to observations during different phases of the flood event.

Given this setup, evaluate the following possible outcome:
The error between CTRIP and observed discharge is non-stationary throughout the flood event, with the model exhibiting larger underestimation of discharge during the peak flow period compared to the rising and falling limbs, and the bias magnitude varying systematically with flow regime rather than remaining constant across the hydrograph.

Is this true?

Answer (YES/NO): NO